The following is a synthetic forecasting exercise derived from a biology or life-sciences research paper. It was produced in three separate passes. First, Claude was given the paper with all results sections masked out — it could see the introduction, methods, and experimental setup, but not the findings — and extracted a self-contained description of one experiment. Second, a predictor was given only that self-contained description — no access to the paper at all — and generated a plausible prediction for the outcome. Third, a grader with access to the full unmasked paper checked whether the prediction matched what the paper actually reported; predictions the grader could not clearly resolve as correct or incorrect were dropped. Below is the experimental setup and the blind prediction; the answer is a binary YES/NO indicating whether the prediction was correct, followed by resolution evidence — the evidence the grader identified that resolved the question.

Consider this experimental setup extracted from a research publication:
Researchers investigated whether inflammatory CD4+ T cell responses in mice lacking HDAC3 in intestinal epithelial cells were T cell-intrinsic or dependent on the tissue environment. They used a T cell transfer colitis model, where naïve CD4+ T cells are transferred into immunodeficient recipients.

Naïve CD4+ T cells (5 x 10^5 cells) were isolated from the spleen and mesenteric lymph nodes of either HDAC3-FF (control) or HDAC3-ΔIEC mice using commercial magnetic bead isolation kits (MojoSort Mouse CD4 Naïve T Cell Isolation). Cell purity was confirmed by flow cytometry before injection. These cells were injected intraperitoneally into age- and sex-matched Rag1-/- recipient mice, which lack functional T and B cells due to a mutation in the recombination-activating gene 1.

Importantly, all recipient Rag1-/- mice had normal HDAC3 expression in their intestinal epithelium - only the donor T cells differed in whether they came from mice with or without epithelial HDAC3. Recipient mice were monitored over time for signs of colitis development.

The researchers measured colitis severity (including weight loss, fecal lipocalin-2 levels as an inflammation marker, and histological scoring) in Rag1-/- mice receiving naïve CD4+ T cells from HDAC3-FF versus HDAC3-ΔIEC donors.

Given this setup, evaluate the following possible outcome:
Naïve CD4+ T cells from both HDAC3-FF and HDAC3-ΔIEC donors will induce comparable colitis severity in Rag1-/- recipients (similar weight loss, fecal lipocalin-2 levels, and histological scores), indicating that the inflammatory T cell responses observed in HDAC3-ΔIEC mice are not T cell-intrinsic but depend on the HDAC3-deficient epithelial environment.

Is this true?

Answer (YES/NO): NO